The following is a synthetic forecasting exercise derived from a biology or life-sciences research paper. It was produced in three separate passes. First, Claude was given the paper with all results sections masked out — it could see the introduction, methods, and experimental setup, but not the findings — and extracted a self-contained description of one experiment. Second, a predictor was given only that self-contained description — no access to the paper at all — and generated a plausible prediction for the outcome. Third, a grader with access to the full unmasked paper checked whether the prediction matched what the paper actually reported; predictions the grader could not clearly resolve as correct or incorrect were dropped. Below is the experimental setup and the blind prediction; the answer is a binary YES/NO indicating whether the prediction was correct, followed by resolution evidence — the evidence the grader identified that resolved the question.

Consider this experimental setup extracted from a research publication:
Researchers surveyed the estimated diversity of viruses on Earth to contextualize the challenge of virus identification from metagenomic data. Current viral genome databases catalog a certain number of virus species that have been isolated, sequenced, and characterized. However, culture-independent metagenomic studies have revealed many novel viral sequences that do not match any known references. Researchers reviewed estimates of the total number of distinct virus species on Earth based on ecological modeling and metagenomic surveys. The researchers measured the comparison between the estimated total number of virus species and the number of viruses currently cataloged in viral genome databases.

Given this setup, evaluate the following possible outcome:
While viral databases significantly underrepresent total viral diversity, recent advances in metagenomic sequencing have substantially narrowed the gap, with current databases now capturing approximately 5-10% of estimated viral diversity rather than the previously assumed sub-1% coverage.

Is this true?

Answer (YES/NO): NO